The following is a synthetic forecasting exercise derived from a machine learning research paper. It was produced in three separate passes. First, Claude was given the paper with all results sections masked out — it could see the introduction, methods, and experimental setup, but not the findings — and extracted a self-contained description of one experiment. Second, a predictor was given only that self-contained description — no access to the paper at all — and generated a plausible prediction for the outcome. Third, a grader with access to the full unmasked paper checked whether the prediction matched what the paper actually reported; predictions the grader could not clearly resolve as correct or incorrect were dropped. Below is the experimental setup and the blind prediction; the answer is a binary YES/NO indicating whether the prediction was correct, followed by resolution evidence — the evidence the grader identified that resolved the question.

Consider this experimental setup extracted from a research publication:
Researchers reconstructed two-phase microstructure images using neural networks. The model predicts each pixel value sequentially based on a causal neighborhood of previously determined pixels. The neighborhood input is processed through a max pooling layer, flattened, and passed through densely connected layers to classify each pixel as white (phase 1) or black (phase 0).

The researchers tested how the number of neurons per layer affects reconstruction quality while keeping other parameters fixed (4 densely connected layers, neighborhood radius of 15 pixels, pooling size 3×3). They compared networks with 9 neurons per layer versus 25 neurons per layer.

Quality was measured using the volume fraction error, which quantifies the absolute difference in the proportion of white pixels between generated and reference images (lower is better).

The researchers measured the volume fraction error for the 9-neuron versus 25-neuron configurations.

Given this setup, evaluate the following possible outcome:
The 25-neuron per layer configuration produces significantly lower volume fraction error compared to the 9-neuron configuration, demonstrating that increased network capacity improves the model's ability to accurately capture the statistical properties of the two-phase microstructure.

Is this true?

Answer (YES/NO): NO